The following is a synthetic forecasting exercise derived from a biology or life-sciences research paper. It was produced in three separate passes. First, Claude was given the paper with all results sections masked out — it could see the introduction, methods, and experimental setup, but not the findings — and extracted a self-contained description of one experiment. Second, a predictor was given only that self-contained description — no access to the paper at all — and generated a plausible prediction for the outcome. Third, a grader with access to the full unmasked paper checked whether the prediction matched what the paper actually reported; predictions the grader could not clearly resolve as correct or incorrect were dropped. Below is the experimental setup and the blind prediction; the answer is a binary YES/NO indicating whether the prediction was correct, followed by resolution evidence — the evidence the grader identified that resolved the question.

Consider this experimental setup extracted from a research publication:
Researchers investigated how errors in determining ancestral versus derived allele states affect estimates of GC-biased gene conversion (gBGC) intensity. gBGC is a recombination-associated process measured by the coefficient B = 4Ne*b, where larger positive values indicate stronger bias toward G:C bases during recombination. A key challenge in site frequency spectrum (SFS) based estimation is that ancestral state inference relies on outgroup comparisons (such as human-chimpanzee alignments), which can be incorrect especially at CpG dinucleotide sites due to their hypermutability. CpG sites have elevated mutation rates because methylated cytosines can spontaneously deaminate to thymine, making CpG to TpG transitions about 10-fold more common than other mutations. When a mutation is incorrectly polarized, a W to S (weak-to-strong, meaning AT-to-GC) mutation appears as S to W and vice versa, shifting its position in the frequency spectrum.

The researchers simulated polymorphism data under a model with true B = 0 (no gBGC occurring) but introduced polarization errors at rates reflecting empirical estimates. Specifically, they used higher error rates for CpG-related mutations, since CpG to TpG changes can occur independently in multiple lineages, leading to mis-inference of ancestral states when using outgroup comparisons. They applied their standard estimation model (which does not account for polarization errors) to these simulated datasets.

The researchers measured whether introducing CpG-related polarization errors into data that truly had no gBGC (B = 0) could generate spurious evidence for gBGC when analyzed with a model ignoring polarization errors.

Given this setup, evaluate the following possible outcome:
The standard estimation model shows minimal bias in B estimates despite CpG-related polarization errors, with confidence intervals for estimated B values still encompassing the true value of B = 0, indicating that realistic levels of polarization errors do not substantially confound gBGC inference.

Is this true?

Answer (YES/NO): NO